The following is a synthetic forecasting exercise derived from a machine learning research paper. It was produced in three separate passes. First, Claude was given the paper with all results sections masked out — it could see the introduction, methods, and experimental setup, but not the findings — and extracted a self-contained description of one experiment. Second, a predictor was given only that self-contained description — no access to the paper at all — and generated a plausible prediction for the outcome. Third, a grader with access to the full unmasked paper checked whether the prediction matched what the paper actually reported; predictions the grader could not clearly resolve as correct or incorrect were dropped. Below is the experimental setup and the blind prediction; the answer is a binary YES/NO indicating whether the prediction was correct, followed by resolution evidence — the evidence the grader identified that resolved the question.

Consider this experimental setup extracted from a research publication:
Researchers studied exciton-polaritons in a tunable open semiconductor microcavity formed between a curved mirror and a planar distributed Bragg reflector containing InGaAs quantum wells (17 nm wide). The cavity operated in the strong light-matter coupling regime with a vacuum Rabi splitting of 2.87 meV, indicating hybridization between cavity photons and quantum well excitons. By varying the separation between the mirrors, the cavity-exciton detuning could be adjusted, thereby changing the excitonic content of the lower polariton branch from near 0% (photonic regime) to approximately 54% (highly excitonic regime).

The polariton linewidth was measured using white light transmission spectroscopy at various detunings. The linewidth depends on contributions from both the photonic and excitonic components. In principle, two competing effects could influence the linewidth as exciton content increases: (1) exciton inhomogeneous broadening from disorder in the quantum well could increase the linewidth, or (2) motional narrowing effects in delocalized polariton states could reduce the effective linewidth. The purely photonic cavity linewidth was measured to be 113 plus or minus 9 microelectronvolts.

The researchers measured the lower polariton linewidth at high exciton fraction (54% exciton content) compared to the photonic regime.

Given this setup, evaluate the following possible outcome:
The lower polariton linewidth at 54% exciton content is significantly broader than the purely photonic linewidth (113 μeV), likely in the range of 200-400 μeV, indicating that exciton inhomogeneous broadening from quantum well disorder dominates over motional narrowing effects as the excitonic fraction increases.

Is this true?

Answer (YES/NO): NO